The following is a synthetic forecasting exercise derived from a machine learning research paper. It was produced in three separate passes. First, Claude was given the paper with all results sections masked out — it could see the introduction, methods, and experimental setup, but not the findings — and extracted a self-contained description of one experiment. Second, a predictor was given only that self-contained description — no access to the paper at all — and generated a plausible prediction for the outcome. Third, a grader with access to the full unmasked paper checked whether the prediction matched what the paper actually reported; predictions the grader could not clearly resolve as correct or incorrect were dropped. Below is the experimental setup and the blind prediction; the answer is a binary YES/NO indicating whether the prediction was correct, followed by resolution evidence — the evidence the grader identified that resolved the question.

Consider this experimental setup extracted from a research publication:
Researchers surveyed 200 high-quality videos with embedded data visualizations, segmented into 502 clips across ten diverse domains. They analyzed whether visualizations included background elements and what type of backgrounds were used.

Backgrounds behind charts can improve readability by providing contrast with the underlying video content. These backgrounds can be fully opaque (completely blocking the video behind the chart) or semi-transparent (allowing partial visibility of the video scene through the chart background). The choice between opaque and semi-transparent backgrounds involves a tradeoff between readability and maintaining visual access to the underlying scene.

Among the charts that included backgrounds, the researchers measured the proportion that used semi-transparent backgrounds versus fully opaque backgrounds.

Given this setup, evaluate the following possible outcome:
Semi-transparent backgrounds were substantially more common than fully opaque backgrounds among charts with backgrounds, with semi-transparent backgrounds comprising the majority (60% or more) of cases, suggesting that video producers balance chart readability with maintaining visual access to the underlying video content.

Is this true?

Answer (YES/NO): NO